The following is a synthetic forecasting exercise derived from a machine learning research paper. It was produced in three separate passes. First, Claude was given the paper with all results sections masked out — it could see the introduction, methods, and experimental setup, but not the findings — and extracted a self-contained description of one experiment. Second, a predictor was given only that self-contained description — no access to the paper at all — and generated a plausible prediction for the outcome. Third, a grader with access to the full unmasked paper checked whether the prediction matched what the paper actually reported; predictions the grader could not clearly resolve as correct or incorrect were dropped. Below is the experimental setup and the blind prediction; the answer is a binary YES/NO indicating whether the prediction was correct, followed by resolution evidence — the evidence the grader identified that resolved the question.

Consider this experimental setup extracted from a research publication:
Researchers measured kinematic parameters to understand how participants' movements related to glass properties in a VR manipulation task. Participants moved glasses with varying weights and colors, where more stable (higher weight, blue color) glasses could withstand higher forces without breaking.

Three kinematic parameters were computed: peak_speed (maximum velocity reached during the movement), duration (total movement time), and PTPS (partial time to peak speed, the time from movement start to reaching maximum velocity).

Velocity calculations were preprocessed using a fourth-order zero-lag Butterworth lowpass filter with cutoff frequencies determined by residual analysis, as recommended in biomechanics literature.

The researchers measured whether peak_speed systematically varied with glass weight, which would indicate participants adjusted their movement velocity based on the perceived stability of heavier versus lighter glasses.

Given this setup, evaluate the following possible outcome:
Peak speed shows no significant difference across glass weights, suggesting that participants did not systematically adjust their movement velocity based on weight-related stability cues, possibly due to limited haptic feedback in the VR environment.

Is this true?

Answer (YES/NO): YES